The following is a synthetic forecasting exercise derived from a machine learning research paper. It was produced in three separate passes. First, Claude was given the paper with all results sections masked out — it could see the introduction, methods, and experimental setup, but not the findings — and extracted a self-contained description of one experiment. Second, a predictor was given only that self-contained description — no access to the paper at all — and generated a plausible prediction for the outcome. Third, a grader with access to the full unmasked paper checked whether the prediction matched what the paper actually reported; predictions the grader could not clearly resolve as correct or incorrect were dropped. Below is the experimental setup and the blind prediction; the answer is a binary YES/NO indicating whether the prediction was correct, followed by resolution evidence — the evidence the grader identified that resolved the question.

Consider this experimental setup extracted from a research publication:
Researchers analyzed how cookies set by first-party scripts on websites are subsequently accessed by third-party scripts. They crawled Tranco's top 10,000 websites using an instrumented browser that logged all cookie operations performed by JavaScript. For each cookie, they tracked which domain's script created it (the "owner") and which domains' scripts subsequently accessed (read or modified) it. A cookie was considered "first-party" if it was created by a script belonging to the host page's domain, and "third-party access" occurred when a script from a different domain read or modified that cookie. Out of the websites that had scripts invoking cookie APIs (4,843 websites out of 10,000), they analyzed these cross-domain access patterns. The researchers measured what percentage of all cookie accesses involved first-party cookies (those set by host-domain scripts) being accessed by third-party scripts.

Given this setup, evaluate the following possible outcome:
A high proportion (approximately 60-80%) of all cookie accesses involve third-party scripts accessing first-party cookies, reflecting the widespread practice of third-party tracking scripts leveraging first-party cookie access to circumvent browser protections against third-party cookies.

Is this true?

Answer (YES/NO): NO